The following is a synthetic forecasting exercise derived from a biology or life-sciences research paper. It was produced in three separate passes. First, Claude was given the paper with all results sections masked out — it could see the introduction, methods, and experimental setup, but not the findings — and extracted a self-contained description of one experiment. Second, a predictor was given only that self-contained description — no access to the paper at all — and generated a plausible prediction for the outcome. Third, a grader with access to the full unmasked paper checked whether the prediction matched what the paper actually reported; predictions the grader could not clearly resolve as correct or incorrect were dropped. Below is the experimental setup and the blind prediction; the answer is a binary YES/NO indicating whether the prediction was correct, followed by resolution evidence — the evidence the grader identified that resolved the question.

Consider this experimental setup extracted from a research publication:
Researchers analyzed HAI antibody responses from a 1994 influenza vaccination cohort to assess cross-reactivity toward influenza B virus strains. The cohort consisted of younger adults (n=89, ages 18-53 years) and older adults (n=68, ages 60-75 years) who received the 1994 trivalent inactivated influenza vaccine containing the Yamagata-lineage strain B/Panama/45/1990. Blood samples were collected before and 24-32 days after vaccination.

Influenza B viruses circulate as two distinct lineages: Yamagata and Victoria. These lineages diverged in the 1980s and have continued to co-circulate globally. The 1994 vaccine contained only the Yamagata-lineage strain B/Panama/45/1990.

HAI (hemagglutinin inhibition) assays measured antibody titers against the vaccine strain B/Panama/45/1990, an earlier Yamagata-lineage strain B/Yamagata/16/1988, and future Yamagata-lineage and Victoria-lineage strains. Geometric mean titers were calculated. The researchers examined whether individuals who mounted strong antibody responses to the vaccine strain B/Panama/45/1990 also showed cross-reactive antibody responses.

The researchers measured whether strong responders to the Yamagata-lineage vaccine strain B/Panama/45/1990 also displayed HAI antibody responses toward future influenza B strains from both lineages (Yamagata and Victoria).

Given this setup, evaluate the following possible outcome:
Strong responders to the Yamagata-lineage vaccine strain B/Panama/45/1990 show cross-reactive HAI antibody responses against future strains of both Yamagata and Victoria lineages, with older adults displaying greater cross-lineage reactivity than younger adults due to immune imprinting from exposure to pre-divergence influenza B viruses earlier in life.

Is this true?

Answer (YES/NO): NO